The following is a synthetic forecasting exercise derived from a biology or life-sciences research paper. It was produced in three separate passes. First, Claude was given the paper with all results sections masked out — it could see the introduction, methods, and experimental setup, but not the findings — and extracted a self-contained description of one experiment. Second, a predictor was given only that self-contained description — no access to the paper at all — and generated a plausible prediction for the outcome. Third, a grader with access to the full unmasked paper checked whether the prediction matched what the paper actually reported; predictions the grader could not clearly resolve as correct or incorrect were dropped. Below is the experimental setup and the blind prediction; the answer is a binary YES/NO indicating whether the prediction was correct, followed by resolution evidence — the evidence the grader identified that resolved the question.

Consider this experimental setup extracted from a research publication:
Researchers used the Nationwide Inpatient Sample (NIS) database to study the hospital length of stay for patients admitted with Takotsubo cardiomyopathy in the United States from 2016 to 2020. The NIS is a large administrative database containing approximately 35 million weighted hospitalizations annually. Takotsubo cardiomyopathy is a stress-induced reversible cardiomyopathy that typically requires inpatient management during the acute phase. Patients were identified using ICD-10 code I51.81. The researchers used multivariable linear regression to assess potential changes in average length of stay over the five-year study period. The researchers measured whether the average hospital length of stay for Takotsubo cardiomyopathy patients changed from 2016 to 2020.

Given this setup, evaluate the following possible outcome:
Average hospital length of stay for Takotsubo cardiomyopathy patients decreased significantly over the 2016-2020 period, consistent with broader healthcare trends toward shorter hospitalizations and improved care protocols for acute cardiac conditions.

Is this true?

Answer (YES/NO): NO